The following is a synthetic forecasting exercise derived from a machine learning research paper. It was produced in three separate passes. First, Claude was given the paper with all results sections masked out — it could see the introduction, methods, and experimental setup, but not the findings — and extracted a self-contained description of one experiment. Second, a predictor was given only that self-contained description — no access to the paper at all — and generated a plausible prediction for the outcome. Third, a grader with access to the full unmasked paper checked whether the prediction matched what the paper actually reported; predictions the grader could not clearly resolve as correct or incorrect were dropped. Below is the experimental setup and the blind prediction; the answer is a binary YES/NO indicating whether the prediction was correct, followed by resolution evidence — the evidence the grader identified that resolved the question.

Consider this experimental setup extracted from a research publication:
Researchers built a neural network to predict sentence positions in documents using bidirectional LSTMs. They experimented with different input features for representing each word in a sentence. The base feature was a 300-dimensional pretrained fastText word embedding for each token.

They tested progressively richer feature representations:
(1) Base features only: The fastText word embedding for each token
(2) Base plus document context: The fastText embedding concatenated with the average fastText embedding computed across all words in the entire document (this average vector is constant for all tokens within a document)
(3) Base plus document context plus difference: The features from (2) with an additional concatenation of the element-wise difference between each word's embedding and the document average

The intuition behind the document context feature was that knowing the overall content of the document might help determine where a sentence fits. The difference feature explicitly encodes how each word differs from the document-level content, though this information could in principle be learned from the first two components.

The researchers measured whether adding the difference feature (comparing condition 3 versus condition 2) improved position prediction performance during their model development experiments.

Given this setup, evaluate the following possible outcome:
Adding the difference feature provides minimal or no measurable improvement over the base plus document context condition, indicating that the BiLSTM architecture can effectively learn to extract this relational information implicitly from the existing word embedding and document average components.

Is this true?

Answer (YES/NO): NO